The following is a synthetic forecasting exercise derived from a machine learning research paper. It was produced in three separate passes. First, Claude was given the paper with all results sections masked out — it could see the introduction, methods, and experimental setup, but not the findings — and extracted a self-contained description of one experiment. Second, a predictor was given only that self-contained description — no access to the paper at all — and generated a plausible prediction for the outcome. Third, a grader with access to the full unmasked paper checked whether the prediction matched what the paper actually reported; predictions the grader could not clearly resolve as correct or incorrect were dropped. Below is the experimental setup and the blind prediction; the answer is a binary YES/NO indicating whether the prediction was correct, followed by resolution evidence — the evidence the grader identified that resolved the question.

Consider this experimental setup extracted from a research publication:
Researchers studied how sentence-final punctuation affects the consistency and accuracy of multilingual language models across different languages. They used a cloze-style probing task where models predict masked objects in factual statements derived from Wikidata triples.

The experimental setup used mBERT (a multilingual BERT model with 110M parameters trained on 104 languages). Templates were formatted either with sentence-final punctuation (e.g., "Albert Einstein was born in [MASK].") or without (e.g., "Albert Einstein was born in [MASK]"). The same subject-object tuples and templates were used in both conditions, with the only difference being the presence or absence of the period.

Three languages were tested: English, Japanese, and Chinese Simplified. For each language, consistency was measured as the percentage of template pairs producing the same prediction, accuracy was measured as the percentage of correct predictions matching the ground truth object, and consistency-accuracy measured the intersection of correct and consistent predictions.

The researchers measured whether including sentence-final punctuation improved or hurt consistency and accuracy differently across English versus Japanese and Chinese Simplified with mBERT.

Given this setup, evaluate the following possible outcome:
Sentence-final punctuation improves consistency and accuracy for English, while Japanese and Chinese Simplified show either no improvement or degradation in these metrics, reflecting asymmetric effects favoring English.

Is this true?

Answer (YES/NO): NO